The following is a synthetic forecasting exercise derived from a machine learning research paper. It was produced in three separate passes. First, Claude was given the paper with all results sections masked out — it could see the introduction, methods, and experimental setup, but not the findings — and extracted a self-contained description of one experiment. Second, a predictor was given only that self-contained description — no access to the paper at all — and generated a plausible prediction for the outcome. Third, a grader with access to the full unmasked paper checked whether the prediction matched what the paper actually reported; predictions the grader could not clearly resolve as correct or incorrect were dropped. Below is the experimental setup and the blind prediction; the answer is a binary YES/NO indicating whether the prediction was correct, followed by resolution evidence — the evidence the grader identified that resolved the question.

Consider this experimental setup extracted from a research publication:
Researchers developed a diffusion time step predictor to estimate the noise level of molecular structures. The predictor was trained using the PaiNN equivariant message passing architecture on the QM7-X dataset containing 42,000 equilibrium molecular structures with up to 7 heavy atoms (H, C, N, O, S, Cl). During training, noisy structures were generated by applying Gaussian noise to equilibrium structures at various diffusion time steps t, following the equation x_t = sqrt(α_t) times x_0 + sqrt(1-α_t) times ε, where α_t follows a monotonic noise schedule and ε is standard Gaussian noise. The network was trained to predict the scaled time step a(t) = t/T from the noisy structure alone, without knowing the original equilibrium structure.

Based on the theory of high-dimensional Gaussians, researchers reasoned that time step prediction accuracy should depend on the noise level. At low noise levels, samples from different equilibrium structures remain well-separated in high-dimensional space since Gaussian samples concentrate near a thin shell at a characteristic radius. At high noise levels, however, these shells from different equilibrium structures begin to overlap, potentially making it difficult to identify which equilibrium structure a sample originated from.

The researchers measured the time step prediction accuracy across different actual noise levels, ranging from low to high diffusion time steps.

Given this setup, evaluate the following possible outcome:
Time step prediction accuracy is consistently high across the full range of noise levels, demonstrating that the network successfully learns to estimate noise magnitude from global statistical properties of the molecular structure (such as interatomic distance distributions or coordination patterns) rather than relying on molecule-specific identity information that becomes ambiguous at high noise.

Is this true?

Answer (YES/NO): NO